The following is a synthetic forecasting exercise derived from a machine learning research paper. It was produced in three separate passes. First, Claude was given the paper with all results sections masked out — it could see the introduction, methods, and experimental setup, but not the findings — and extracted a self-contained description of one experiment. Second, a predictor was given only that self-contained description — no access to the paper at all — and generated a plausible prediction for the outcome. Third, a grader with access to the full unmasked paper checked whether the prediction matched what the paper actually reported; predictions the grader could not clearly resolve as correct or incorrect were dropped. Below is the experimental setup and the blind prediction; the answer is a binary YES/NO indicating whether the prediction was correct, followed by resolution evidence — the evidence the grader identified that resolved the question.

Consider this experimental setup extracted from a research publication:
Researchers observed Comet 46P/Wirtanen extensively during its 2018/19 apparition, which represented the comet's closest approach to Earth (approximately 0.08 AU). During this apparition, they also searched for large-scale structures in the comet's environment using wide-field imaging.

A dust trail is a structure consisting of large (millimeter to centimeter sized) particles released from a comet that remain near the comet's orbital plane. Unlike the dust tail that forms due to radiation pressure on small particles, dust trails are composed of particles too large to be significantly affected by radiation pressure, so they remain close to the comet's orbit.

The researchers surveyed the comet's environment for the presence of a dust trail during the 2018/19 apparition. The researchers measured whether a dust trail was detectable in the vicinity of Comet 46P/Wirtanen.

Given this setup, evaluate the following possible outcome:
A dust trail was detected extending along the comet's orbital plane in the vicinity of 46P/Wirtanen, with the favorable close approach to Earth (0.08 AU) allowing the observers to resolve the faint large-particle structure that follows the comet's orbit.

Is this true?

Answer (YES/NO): YES